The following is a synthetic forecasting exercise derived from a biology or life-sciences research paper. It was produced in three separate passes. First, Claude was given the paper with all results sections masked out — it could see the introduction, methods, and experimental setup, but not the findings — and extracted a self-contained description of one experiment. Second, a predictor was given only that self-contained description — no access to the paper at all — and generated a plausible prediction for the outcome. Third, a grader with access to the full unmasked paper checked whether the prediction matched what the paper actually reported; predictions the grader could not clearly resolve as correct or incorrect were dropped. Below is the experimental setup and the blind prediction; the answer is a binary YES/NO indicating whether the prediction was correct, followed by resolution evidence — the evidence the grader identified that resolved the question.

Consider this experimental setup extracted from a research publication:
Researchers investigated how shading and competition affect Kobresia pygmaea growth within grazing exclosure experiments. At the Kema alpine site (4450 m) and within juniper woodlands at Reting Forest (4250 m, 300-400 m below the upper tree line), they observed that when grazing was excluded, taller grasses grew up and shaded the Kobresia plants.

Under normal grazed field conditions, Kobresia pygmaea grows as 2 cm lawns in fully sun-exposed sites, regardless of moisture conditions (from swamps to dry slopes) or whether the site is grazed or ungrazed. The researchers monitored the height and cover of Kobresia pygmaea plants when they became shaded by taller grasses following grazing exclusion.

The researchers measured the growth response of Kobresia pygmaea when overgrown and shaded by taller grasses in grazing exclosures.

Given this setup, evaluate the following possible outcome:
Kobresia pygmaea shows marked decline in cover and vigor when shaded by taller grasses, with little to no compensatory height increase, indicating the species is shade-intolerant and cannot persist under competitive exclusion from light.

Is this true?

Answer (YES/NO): NO